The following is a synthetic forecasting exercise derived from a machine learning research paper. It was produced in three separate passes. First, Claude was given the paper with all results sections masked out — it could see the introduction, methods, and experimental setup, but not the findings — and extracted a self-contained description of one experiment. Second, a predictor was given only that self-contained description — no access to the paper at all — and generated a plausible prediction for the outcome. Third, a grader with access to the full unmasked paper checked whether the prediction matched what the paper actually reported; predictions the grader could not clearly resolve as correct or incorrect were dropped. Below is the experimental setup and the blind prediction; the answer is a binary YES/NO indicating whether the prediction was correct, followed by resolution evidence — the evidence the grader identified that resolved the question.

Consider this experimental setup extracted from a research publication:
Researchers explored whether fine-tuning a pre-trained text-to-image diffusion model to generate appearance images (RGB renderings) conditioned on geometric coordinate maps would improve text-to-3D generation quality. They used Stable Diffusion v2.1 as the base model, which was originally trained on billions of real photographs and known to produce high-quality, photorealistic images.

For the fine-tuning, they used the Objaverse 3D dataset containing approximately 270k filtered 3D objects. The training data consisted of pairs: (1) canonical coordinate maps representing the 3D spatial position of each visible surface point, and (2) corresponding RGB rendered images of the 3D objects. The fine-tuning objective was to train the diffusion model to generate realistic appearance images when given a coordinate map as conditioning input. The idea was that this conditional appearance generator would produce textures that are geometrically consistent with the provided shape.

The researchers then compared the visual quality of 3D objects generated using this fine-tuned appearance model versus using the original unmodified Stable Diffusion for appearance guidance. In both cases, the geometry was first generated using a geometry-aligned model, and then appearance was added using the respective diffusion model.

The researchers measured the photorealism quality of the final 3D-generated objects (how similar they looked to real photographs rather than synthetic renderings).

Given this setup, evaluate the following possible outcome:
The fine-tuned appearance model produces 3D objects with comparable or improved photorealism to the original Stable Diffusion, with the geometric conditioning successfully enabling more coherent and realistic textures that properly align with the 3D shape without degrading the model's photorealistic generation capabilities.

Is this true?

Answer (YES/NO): NO